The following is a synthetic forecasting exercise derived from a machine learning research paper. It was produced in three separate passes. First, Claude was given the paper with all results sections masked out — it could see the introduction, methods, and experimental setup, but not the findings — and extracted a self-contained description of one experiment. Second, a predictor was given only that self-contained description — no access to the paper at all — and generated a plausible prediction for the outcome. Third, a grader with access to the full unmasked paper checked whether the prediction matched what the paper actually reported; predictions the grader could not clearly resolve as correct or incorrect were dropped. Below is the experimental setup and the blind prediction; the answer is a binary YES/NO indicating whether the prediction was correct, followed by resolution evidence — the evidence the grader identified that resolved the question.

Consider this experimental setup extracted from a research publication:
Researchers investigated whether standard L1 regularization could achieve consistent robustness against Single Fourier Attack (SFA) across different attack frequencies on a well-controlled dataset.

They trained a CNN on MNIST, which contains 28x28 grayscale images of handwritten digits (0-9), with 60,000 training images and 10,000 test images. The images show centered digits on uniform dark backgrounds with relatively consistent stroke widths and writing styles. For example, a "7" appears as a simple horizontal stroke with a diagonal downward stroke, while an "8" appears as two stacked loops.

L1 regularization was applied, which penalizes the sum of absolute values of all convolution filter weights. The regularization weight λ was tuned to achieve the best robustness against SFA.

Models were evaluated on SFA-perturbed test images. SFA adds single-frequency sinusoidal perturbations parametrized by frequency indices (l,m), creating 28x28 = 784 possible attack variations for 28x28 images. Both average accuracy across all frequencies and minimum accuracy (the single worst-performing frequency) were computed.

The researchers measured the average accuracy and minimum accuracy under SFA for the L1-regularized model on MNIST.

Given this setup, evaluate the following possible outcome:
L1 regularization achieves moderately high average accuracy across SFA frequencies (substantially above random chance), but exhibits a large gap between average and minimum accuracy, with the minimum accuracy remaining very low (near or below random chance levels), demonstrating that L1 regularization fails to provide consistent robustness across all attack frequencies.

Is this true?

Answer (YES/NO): NO